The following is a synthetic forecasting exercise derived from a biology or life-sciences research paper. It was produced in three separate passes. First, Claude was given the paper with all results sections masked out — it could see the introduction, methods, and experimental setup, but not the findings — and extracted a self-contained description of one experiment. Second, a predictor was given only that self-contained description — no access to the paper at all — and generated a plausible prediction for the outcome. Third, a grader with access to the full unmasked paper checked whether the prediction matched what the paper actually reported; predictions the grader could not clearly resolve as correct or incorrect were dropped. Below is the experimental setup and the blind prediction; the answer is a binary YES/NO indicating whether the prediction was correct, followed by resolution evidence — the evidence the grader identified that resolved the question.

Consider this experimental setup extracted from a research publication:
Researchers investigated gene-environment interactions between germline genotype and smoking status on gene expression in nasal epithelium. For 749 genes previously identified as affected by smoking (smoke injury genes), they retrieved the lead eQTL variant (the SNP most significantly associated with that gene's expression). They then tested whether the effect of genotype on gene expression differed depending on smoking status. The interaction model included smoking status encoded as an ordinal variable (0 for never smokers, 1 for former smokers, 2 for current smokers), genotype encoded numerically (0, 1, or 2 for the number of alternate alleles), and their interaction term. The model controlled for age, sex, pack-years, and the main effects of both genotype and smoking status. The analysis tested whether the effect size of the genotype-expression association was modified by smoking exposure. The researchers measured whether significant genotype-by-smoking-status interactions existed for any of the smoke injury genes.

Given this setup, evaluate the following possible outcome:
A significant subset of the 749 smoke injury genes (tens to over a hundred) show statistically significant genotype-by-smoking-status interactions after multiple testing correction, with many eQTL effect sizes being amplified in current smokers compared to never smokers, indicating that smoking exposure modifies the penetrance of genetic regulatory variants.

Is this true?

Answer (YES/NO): NO